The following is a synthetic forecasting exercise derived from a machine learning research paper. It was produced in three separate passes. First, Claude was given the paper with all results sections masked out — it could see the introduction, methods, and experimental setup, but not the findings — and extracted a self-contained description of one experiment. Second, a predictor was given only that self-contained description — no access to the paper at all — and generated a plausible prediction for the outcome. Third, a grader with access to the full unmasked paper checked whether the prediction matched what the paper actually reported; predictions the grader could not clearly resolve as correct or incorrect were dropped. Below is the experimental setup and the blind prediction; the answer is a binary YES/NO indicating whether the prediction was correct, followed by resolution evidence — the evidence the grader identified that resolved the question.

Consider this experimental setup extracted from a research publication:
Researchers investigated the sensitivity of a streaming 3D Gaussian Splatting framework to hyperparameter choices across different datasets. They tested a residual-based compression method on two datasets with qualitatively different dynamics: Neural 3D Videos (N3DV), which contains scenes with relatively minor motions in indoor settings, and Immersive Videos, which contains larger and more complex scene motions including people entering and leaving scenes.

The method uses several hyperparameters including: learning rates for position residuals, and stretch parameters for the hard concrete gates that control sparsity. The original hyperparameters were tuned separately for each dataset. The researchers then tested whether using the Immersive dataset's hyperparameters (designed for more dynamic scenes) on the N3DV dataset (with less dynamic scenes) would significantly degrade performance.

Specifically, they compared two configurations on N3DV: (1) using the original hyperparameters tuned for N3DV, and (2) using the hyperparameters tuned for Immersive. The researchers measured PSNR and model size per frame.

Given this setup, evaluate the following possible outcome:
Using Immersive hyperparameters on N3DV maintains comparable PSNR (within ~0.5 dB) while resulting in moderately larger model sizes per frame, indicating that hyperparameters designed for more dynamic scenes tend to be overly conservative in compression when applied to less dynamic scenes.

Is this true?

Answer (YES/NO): YES